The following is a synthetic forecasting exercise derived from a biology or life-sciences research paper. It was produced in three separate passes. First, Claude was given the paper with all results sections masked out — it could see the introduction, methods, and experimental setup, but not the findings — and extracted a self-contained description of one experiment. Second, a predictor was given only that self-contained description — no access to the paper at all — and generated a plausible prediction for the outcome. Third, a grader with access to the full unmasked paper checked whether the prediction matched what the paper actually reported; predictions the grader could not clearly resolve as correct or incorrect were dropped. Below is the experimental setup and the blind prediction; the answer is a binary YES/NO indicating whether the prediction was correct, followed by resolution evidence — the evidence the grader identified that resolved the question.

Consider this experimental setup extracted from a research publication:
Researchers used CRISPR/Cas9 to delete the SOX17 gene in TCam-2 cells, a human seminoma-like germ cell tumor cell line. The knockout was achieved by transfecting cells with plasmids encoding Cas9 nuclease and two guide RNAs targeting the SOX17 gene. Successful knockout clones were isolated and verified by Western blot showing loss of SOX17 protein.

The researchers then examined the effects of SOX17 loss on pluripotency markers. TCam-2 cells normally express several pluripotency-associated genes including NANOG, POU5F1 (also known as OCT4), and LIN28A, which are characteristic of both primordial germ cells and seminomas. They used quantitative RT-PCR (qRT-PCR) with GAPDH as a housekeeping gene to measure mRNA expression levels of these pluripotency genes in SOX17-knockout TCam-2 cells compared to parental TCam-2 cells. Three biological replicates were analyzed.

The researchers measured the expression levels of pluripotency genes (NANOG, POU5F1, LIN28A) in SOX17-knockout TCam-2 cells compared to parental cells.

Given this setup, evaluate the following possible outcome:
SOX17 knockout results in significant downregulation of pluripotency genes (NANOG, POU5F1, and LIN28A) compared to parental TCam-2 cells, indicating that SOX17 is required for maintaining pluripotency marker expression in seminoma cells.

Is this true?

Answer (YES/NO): NO